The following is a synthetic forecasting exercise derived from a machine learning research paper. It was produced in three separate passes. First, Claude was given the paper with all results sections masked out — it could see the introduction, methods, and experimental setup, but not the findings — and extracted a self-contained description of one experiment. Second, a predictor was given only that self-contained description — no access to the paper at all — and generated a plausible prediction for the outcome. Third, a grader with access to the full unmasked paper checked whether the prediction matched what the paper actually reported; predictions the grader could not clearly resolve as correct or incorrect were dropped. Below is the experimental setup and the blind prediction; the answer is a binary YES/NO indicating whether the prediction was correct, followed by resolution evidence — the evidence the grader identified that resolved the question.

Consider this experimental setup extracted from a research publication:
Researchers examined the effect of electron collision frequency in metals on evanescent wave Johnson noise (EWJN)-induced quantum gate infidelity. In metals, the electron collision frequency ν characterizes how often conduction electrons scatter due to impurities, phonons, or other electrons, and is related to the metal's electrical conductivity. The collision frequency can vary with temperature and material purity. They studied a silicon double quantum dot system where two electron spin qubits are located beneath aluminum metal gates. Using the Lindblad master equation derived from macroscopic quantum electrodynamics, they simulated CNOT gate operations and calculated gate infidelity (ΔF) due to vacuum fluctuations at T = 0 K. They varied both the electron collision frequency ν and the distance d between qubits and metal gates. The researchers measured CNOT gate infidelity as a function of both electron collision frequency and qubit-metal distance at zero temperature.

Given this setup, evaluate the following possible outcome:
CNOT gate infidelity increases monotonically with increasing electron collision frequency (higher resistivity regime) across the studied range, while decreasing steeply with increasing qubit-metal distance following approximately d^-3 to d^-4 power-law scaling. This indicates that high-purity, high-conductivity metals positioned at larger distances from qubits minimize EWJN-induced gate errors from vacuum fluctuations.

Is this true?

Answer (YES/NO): NO